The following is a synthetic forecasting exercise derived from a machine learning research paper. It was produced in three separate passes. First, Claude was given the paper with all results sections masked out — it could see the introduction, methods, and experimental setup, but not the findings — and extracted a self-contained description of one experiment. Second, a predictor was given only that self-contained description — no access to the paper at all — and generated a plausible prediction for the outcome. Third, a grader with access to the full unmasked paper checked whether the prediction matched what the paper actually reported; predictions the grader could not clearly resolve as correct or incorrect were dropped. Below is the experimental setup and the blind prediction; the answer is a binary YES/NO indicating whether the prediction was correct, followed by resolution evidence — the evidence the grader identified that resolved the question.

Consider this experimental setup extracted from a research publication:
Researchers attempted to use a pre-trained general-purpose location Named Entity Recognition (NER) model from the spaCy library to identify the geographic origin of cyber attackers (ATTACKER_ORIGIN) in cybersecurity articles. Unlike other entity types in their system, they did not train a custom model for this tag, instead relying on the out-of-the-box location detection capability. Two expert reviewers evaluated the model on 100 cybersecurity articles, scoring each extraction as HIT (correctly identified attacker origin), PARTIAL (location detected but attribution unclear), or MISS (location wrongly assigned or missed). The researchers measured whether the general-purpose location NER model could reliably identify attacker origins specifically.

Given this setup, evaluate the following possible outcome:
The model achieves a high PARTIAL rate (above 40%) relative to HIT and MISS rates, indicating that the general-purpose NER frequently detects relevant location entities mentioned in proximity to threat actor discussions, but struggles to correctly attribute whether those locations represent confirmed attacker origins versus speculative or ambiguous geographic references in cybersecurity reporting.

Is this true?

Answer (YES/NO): NO